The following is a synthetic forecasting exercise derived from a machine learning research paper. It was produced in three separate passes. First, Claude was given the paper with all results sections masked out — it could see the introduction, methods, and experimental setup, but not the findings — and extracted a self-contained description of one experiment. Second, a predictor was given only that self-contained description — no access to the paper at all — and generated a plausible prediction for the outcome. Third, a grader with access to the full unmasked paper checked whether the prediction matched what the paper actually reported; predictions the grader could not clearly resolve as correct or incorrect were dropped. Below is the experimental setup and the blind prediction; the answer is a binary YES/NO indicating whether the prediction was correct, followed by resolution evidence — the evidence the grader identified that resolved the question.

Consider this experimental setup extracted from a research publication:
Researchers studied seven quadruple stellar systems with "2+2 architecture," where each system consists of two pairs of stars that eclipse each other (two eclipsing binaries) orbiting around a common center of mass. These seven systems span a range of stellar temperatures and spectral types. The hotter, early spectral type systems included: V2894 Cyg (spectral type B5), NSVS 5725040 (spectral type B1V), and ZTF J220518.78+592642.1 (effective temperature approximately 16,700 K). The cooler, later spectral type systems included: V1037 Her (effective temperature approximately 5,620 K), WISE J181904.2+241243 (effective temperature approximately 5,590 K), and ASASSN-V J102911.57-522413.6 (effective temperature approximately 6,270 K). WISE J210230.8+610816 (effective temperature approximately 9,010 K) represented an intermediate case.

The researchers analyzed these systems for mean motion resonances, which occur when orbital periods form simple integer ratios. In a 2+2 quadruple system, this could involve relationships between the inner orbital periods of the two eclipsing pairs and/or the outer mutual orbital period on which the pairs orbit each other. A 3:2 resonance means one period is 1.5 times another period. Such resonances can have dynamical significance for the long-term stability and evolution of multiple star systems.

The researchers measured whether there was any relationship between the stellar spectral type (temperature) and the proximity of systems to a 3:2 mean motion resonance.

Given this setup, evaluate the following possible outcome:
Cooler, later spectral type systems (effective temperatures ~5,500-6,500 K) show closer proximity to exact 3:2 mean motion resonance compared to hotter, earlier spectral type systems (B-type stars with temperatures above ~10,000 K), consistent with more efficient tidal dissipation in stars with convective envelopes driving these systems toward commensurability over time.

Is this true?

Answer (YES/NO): NO